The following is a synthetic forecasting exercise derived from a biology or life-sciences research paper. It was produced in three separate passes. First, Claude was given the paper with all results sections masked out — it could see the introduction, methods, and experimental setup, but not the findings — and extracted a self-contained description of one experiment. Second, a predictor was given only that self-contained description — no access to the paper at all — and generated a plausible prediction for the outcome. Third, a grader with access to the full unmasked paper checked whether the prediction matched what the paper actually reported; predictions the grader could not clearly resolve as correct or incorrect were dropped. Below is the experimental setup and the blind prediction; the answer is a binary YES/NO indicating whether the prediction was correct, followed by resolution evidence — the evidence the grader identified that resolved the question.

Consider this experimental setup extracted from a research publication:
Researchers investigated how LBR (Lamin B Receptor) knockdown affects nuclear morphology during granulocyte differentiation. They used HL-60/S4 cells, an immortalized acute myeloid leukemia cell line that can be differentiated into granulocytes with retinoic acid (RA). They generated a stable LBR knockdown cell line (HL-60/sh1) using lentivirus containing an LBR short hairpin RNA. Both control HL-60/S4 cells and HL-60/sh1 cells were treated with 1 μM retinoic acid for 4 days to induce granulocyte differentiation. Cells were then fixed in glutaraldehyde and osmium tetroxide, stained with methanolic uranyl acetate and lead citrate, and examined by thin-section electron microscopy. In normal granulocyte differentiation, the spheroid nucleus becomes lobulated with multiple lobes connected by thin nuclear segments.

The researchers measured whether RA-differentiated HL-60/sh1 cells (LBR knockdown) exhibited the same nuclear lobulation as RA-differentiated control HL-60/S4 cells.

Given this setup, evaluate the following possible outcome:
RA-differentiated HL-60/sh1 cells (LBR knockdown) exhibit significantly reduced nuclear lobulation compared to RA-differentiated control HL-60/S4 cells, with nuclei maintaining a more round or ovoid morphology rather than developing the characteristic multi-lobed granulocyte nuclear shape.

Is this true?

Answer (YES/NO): YES